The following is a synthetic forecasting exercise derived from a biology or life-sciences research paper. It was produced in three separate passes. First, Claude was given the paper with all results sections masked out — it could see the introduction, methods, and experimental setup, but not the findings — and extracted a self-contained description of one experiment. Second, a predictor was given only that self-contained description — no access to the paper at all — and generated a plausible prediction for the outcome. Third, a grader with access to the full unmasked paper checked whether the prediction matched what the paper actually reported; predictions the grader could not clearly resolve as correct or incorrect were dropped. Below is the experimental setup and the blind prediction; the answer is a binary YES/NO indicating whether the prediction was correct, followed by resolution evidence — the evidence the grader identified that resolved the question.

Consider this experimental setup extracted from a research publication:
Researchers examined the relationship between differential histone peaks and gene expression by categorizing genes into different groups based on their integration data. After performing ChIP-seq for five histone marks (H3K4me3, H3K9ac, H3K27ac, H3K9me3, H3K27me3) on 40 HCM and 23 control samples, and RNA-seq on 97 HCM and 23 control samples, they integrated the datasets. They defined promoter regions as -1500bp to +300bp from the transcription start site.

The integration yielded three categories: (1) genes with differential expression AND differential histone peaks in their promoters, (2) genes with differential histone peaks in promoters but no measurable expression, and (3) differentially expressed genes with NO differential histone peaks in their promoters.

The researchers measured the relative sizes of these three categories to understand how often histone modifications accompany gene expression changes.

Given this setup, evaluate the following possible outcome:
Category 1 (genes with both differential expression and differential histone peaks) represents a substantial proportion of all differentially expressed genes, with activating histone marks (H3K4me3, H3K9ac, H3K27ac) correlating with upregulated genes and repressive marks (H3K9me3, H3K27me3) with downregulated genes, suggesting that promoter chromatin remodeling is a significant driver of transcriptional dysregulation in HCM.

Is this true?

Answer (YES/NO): NO